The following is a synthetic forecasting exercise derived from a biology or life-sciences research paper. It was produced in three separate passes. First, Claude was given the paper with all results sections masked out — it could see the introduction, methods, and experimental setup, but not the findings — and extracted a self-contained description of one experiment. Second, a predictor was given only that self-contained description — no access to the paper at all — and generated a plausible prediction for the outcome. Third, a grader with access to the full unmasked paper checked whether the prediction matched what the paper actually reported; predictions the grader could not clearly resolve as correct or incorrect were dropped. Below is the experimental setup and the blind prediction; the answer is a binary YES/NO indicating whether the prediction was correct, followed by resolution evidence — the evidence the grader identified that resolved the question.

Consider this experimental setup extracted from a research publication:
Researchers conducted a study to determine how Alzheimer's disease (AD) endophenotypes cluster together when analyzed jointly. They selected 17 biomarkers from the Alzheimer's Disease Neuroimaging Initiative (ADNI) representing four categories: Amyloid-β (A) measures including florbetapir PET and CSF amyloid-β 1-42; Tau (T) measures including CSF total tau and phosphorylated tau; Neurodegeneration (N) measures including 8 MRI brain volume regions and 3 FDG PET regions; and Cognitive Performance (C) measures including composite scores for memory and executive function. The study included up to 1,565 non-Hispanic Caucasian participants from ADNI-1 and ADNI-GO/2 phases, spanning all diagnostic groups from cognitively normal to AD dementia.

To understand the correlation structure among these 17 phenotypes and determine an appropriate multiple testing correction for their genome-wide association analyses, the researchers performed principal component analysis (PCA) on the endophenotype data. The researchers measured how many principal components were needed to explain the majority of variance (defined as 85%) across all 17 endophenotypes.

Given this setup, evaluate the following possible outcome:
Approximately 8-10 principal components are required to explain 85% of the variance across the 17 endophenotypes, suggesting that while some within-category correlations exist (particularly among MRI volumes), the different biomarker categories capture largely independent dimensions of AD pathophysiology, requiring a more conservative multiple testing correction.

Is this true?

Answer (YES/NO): NO